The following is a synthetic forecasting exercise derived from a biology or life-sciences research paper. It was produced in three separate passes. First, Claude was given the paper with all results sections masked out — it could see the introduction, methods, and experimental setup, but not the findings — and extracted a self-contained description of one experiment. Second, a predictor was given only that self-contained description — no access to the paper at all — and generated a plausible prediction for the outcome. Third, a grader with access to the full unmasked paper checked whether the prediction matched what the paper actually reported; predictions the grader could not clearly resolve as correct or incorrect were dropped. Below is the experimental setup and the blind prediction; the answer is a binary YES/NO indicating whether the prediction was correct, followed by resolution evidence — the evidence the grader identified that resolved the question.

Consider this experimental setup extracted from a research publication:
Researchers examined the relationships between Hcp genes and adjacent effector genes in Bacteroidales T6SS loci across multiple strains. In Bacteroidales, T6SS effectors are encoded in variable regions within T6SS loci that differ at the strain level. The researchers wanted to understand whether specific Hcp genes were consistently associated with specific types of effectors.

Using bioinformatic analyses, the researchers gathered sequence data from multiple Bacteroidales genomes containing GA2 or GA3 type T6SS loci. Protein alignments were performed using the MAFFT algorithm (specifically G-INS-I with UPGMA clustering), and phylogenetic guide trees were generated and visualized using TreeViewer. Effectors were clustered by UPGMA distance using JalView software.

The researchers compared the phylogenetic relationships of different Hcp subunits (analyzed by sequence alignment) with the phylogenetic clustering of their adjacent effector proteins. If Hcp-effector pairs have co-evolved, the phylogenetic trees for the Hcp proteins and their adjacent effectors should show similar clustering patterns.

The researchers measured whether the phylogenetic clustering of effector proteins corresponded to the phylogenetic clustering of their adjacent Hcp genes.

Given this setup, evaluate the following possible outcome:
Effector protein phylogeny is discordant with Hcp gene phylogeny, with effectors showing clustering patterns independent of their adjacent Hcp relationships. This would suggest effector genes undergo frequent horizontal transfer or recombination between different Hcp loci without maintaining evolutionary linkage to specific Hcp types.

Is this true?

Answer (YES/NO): NO